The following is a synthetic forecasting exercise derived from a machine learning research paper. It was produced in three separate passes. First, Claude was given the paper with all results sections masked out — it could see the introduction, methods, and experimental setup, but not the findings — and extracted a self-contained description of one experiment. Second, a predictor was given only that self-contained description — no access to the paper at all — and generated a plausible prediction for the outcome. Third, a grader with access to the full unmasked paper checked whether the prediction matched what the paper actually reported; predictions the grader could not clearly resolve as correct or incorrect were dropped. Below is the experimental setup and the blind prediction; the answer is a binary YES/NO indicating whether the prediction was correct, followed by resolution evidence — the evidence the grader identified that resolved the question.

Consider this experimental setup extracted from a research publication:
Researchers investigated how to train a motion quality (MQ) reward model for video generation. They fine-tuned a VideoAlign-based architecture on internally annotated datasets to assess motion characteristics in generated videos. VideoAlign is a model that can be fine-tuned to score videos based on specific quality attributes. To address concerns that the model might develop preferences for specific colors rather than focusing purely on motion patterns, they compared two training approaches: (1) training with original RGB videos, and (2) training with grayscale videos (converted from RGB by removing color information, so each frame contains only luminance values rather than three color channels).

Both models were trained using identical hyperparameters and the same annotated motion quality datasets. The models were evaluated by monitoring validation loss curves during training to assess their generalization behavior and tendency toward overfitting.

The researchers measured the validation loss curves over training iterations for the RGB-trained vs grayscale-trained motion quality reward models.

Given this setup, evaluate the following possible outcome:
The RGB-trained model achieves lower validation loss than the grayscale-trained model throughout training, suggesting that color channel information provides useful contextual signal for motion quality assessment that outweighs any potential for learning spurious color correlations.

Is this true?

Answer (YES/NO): NO